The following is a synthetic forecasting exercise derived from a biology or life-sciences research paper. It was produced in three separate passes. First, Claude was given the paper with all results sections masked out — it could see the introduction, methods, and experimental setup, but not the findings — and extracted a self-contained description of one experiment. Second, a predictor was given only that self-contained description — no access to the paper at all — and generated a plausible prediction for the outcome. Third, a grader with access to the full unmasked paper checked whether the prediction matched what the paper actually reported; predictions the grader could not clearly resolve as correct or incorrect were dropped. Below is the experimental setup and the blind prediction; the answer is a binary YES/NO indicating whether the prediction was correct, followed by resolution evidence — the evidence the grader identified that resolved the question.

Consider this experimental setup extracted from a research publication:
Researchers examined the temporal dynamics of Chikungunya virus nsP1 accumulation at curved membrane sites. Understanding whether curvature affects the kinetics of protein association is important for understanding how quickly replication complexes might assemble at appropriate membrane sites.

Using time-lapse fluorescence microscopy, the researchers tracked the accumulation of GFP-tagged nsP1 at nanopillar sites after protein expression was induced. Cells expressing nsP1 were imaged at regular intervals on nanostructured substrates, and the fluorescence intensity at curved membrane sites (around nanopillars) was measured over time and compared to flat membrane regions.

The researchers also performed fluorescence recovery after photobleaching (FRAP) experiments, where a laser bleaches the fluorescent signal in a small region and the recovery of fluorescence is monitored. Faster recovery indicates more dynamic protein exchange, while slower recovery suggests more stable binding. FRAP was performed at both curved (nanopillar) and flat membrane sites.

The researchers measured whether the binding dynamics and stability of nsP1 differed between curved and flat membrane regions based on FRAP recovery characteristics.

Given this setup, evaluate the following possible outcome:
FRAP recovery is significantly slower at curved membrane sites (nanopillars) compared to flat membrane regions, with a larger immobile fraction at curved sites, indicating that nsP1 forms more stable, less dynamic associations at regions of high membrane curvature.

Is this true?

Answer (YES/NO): YES